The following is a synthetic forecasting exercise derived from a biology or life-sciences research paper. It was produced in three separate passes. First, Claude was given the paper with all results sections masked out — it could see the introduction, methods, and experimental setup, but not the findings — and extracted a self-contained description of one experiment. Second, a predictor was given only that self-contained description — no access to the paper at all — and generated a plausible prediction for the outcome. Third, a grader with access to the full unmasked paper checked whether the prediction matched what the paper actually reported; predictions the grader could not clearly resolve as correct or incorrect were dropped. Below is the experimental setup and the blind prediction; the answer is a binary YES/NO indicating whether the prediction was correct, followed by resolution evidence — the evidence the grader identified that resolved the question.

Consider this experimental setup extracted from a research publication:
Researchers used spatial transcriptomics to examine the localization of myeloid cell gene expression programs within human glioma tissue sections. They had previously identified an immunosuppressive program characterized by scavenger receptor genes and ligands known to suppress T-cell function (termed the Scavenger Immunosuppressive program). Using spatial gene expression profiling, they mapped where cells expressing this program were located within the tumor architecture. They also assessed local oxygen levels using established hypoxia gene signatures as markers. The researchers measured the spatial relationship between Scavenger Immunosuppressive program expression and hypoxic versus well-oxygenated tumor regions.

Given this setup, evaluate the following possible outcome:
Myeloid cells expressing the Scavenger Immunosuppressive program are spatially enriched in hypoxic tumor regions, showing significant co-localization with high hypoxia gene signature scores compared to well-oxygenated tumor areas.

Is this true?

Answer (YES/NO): YES